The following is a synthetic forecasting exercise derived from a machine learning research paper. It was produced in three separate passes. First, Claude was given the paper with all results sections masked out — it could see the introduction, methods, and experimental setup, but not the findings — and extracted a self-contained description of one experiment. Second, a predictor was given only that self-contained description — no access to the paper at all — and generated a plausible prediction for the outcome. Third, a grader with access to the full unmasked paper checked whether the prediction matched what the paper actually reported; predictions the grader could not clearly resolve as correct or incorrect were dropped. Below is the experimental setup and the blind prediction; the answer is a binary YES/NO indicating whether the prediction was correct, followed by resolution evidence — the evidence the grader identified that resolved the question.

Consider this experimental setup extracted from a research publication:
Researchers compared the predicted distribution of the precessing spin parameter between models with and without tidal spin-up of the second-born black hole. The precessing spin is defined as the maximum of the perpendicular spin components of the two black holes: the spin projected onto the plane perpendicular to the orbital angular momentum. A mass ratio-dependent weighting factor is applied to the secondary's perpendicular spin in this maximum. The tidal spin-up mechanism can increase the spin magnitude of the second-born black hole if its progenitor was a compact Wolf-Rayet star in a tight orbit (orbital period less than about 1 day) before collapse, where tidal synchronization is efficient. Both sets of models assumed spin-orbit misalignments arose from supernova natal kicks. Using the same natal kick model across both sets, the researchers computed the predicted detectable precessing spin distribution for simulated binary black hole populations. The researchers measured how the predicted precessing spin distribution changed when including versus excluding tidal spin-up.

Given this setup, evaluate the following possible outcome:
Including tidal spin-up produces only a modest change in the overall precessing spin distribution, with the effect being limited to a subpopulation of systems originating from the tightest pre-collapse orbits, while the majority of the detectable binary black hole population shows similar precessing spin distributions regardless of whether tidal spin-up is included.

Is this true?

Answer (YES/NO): NO